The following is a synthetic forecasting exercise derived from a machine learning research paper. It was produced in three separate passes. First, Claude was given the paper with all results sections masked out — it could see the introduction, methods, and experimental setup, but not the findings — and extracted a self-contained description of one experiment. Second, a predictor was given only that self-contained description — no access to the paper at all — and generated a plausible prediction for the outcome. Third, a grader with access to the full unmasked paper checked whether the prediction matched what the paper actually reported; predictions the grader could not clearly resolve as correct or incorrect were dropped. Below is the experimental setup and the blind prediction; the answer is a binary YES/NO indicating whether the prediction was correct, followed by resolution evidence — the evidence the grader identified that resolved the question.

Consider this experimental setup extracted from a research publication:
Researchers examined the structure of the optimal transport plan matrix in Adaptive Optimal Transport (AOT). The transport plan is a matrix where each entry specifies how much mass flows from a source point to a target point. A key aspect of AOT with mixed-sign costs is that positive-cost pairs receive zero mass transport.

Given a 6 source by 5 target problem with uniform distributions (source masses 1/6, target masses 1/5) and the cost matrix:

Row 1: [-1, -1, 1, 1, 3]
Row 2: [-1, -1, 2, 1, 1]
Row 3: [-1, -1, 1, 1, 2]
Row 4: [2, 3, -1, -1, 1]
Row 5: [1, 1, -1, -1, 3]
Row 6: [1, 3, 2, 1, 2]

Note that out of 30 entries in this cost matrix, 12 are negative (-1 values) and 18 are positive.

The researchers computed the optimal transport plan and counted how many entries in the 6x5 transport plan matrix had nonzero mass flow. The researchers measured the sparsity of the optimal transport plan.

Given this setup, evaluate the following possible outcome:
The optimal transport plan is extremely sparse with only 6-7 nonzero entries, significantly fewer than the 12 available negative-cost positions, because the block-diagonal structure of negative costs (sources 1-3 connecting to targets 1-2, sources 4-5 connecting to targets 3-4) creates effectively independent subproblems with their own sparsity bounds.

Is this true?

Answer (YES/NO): NO